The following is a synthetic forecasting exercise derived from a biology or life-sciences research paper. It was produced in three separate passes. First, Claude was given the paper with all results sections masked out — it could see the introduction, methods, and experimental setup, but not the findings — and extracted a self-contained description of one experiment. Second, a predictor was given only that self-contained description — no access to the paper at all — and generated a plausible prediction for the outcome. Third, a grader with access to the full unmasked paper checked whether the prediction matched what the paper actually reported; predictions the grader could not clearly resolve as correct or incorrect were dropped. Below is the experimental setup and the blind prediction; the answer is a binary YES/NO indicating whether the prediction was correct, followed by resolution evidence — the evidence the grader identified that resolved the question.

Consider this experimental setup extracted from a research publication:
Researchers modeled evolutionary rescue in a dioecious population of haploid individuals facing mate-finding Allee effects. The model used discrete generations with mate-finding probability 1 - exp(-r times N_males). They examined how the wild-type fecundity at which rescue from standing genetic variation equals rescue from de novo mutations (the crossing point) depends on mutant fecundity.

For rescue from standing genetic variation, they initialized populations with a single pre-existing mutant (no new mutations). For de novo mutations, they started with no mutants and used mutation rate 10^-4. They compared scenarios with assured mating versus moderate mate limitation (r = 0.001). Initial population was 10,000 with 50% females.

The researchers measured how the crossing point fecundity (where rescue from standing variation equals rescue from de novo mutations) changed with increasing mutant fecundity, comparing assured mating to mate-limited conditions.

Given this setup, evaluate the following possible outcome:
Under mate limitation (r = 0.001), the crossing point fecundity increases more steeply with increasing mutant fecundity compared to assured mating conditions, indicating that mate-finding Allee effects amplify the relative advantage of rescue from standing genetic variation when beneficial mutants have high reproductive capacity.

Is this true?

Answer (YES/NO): YES